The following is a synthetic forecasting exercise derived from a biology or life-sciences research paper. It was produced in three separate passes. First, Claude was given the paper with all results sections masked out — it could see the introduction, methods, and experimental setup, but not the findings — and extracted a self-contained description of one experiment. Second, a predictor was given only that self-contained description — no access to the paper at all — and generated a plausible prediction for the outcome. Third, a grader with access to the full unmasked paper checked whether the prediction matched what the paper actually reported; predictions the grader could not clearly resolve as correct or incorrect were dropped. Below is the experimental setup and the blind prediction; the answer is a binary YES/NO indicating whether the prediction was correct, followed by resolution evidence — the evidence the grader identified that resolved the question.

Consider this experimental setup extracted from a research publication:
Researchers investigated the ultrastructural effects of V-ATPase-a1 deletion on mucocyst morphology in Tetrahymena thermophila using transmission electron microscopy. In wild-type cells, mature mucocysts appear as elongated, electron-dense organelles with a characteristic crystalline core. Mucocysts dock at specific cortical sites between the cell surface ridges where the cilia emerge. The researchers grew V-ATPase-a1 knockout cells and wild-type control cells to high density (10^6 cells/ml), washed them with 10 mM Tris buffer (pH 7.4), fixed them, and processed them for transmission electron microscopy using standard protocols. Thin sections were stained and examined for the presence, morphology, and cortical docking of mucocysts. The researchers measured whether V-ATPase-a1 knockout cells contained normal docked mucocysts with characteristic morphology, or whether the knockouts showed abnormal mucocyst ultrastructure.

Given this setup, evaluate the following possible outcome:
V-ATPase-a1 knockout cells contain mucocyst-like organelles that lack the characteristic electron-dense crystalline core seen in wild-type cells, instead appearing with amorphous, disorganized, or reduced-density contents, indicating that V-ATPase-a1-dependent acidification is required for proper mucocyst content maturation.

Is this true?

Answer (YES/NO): NO